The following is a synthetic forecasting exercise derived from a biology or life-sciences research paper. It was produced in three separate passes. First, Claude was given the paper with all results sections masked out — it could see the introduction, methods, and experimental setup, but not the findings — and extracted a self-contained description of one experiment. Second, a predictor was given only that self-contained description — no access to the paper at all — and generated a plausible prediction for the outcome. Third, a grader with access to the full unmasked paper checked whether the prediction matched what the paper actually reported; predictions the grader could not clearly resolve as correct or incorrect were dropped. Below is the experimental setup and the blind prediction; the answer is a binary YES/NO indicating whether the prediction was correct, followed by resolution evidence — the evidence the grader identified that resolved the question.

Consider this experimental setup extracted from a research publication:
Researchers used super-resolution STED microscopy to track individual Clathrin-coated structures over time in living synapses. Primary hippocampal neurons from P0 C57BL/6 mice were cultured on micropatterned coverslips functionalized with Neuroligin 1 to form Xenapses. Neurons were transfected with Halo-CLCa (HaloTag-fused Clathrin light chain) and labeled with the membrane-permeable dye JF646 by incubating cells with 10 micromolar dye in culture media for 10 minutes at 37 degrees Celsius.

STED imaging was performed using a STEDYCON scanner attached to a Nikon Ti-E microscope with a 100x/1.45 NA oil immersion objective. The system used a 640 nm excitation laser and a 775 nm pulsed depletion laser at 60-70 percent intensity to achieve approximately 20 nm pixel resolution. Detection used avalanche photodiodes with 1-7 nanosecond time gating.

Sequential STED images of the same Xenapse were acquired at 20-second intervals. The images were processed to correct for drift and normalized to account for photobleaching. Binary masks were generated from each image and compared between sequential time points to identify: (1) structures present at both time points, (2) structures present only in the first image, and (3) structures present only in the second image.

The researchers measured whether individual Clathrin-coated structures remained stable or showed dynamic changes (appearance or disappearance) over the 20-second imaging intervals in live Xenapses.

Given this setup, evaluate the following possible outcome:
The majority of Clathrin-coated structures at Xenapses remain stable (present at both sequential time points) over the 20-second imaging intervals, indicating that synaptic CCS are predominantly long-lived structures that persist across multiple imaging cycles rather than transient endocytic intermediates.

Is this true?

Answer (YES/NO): YES